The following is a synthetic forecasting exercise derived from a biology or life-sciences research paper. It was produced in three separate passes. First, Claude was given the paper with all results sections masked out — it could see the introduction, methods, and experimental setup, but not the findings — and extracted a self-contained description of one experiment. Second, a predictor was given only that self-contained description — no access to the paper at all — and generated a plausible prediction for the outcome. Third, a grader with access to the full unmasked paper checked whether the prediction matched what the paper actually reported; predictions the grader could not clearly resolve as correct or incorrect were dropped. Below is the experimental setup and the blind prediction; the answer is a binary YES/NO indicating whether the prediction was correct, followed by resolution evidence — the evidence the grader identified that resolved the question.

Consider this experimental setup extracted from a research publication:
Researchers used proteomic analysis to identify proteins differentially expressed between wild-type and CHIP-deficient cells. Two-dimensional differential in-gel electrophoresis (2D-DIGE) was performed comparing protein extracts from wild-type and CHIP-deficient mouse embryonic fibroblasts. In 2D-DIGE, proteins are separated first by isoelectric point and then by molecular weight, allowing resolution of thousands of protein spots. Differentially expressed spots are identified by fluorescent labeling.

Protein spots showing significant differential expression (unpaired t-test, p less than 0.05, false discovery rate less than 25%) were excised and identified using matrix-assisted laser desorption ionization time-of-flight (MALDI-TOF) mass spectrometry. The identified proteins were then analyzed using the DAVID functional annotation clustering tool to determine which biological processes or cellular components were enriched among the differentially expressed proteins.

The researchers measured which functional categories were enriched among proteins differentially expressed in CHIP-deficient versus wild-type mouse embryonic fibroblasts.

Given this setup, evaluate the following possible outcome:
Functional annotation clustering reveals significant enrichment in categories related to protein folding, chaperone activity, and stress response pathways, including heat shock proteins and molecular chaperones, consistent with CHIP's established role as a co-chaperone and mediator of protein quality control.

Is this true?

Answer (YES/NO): NO